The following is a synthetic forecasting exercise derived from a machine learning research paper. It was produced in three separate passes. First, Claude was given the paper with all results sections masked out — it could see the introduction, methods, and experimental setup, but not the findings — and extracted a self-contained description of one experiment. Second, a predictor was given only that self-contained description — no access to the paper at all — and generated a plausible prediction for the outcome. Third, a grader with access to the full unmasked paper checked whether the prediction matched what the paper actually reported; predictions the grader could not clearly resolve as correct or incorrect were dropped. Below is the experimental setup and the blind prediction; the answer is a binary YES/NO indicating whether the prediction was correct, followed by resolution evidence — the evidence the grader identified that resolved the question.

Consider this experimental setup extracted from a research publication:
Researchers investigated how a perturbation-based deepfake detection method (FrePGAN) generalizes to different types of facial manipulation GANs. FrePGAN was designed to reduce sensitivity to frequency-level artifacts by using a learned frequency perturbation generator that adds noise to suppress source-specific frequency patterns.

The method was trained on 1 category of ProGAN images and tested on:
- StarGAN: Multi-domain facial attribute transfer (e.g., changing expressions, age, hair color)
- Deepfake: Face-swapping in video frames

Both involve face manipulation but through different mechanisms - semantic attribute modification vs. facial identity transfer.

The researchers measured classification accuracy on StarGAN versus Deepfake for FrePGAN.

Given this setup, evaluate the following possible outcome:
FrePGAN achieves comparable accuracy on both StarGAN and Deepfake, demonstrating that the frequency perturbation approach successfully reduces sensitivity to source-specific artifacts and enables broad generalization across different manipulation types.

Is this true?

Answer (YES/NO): NO